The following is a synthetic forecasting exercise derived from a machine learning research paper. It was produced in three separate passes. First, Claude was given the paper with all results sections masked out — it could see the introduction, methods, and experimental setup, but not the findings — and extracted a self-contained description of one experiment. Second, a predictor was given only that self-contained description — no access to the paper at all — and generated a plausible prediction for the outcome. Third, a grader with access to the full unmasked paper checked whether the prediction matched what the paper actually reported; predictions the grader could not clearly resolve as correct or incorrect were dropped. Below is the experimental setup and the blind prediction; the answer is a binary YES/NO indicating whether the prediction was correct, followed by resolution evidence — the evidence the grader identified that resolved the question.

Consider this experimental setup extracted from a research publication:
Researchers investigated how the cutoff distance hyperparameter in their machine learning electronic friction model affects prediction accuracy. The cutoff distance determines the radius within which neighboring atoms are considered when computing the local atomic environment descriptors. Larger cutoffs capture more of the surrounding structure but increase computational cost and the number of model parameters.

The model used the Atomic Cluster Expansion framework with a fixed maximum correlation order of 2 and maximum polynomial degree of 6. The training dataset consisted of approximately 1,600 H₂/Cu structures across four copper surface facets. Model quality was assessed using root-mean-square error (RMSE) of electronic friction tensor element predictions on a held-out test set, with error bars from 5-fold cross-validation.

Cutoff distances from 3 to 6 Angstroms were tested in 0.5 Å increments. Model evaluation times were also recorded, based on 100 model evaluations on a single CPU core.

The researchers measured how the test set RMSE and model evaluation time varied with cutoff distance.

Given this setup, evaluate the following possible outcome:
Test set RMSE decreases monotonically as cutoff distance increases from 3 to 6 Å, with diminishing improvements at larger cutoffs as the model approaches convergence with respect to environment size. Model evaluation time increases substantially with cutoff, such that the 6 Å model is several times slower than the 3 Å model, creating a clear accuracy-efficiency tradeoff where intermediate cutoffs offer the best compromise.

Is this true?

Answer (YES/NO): NO